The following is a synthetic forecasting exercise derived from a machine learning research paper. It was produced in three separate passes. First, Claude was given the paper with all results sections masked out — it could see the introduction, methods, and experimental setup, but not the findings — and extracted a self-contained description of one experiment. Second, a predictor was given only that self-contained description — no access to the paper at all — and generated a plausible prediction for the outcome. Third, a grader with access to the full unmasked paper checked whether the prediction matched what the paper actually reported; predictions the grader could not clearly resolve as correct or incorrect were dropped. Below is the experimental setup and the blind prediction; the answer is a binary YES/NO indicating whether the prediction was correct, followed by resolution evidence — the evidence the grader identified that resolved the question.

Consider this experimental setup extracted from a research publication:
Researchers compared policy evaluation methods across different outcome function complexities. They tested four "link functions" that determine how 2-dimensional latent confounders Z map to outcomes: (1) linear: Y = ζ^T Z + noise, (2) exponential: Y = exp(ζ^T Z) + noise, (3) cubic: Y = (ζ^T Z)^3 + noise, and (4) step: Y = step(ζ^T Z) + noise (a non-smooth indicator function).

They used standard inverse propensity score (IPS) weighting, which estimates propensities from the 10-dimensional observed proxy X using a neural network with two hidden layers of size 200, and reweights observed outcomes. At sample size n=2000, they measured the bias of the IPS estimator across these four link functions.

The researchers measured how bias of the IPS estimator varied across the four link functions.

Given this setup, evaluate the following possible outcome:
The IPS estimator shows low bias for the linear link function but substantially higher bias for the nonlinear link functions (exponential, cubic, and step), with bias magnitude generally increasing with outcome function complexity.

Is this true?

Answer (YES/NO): NO